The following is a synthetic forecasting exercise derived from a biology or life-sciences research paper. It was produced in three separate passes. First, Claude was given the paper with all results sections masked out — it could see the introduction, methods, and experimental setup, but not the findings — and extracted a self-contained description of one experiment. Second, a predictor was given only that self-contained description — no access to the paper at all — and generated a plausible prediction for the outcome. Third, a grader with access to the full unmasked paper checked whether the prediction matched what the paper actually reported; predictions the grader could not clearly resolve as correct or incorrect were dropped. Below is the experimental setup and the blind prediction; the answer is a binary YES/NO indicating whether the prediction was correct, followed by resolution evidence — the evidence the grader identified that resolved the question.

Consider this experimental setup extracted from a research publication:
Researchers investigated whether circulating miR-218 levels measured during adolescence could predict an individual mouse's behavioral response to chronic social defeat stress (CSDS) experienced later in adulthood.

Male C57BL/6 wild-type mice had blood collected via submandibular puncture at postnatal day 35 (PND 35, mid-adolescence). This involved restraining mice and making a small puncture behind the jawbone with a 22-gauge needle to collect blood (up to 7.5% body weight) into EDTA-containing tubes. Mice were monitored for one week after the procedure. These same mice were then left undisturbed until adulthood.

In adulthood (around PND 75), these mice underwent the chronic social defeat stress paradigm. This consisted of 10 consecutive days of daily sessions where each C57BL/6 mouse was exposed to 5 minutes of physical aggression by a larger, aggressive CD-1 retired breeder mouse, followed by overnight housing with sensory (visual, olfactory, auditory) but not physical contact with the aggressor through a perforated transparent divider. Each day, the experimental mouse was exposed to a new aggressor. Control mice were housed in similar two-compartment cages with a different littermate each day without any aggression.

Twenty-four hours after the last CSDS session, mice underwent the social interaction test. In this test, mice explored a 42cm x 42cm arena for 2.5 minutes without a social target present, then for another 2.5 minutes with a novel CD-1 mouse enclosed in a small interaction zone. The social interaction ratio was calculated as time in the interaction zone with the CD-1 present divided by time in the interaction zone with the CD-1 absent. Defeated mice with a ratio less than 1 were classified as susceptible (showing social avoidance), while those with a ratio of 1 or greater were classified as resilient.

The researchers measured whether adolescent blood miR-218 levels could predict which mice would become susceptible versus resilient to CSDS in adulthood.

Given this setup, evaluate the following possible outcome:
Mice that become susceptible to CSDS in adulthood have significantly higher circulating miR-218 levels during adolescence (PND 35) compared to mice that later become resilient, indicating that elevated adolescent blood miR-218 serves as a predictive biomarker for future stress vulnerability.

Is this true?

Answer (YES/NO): YES